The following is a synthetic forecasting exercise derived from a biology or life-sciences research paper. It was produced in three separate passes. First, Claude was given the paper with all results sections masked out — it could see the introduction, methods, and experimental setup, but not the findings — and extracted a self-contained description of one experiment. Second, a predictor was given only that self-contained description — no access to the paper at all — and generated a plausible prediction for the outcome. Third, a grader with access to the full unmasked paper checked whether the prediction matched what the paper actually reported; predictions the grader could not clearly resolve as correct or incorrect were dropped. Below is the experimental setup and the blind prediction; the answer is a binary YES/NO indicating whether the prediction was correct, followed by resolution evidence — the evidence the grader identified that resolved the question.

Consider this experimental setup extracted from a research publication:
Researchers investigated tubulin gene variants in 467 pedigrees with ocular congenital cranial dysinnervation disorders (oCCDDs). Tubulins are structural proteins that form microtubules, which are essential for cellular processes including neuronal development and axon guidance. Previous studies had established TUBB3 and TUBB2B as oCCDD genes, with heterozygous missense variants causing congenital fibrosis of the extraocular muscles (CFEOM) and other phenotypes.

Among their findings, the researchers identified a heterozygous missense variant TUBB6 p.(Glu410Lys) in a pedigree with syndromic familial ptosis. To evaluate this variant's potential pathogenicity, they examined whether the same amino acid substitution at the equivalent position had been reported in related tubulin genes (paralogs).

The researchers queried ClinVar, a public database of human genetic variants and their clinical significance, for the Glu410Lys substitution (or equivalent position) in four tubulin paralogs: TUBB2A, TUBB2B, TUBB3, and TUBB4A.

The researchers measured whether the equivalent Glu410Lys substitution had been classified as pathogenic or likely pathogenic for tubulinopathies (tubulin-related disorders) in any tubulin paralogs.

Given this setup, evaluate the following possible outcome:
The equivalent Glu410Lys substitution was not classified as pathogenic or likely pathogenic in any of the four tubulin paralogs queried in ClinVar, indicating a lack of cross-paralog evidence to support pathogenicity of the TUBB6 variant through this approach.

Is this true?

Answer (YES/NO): NO